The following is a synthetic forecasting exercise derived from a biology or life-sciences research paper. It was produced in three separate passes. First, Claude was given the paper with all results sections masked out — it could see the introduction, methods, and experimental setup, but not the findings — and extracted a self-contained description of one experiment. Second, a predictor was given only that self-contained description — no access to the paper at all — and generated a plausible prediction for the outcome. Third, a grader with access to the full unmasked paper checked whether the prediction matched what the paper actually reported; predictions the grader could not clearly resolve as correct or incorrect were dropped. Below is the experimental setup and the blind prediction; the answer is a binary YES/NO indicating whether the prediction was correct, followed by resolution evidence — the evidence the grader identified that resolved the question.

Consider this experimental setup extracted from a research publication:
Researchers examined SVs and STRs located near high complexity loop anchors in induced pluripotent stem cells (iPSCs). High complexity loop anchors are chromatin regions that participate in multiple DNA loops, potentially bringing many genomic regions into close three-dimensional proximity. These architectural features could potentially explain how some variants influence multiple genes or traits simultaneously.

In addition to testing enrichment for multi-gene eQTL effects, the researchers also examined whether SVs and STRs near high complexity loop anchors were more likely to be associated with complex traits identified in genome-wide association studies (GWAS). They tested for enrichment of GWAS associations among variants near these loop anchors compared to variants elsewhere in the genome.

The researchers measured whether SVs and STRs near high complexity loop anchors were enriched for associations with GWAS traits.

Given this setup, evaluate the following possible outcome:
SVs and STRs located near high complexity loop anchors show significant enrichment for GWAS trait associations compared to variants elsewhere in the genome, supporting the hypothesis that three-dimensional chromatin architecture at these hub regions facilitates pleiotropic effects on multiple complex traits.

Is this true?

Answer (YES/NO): YES